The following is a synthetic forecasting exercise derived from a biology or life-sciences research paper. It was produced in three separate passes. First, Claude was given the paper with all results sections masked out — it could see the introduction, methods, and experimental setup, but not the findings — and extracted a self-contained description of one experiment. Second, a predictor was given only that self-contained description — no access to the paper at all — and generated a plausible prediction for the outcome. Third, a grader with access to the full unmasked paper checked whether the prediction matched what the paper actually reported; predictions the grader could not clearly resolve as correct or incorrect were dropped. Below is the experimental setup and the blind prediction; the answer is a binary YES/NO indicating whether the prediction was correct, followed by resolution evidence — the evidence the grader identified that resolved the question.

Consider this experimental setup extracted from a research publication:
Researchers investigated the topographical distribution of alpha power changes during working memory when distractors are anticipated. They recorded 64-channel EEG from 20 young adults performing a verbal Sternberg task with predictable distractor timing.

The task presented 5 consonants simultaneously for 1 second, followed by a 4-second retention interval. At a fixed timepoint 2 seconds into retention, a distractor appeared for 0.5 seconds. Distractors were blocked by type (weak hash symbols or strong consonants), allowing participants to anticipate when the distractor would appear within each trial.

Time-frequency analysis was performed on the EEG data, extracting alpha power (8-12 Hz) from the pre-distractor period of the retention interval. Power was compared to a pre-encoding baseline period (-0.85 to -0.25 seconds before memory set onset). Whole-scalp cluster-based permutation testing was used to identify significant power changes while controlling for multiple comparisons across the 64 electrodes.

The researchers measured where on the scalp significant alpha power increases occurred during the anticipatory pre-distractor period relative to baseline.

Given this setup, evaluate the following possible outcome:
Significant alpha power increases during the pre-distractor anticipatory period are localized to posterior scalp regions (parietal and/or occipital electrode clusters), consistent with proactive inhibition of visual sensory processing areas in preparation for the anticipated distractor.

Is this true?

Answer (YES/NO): YES